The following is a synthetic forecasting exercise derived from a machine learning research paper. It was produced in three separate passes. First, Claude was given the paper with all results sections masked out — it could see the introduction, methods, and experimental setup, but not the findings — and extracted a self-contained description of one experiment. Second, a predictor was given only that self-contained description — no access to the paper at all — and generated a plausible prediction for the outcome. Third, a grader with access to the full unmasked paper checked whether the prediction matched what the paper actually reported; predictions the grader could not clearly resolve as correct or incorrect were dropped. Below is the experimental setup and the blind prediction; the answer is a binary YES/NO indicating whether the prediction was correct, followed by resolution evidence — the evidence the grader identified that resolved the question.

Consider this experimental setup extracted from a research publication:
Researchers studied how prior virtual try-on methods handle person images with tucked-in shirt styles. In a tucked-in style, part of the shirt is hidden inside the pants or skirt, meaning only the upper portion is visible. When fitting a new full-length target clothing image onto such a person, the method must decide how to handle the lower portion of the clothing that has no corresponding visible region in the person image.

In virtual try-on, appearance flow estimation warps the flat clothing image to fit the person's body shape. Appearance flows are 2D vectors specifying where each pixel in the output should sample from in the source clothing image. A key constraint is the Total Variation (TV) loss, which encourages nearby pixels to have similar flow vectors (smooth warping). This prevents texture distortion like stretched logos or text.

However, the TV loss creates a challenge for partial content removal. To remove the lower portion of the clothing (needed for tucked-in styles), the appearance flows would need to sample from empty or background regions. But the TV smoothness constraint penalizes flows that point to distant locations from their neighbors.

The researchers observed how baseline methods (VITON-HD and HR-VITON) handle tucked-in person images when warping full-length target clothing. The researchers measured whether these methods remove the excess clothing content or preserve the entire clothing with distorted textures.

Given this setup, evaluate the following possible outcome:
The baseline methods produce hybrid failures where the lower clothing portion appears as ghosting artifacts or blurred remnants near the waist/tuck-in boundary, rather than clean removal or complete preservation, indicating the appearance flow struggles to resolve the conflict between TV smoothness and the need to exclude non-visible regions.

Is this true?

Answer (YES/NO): NO